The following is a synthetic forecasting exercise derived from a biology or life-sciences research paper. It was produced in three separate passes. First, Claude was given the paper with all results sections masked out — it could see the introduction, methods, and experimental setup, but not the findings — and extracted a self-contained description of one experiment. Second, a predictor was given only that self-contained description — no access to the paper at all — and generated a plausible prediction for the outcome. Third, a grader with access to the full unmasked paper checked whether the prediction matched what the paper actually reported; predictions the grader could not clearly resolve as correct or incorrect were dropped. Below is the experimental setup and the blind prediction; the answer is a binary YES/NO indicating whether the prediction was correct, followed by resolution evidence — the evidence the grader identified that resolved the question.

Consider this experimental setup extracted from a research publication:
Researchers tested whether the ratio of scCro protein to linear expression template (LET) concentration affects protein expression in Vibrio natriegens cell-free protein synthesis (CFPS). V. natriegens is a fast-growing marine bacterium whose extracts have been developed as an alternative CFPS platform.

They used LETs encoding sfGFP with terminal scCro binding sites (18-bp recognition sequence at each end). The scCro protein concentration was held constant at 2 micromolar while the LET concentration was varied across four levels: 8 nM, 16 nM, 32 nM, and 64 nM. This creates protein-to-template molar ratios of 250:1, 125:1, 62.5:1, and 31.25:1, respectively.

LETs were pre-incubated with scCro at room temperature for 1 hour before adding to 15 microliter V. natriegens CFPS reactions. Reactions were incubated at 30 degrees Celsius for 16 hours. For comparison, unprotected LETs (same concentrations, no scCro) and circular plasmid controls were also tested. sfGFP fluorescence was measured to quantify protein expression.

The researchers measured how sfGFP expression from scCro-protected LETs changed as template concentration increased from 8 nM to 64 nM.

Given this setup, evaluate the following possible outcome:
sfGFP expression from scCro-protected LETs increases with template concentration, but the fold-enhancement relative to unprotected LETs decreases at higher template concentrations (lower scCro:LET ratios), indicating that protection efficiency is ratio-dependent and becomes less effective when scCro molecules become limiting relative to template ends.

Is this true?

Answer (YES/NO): NO